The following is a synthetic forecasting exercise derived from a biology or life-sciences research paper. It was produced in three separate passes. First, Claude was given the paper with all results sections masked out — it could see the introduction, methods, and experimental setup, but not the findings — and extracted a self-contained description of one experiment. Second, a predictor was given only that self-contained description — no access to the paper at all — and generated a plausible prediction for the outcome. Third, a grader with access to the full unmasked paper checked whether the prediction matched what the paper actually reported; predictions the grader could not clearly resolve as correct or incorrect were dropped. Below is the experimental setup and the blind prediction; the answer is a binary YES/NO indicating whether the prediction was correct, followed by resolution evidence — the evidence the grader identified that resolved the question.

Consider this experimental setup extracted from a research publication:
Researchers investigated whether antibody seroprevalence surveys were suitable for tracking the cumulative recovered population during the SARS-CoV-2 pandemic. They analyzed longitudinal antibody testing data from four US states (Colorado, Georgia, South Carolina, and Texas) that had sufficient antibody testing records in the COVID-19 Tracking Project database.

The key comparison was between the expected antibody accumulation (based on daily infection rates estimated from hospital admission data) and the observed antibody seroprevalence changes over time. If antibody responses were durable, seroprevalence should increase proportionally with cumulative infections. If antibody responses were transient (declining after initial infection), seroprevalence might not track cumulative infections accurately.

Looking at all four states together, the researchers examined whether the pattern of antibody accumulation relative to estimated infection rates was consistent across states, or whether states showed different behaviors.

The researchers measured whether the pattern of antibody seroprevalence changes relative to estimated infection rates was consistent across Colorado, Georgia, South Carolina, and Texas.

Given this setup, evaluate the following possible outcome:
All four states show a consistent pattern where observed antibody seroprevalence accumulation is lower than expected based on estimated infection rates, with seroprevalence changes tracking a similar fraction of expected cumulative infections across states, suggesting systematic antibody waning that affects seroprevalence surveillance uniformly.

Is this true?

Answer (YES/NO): NO